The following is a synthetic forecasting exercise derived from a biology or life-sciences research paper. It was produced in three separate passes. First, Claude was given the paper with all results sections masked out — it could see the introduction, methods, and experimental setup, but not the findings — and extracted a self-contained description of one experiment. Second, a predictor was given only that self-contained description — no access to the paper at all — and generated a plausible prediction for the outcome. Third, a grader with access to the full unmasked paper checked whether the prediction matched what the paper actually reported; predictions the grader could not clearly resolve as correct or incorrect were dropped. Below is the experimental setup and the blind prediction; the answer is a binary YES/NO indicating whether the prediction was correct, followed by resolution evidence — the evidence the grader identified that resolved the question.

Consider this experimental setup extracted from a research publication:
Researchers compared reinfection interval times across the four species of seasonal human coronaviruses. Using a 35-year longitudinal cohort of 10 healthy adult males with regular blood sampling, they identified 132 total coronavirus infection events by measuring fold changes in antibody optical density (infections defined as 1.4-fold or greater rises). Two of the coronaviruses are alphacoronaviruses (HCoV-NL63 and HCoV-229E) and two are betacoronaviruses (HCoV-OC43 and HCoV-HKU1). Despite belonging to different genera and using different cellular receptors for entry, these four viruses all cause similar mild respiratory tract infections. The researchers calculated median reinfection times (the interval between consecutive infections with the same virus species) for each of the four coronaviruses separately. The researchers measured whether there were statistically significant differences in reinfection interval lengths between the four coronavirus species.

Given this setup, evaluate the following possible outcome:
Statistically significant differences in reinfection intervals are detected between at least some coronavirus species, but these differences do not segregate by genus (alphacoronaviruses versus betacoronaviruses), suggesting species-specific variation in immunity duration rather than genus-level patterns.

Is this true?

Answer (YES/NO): NO